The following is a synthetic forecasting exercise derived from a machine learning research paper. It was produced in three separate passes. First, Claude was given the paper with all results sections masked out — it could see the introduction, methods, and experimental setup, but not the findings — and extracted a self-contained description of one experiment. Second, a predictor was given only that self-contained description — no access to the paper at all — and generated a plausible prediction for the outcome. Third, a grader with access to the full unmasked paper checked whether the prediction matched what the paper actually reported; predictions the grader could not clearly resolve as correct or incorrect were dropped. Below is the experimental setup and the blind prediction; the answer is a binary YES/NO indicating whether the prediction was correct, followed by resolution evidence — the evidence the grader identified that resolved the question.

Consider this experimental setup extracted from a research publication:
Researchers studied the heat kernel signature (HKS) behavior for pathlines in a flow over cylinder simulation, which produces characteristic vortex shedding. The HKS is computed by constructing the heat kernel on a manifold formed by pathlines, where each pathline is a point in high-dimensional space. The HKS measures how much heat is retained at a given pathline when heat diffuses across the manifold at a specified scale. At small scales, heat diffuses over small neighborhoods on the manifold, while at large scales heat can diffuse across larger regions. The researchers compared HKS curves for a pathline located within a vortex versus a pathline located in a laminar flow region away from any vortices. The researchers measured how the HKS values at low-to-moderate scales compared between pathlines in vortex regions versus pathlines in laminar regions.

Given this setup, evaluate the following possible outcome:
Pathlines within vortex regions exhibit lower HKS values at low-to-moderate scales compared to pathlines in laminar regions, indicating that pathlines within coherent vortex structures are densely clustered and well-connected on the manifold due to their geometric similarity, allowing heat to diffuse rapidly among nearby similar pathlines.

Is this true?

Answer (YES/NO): NO